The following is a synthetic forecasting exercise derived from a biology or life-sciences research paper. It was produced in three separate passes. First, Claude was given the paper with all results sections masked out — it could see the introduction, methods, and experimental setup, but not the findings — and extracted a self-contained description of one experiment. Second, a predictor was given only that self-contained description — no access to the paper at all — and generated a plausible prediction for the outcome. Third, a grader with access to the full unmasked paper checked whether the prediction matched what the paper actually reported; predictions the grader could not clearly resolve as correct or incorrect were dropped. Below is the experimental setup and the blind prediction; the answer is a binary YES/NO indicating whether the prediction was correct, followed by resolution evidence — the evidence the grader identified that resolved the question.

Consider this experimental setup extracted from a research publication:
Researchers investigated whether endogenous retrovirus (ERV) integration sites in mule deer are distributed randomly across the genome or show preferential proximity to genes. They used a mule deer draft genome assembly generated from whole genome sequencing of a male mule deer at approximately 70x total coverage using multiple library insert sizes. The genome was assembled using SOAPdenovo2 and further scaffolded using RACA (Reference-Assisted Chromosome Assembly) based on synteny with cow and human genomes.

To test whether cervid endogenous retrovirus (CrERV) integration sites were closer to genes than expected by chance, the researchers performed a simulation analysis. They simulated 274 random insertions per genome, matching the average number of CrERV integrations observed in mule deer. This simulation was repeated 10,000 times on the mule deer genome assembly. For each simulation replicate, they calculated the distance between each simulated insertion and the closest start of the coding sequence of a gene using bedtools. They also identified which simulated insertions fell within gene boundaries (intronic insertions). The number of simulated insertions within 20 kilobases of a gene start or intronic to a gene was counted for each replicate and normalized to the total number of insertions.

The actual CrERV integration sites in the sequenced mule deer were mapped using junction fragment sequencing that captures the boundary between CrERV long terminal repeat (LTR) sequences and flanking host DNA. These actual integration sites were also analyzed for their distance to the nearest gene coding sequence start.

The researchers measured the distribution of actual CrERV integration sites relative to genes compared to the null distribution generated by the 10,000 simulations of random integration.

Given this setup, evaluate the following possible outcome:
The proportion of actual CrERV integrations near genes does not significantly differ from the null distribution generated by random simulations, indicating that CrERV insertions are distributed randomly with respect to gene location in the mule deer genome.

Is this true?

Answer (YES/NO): NO